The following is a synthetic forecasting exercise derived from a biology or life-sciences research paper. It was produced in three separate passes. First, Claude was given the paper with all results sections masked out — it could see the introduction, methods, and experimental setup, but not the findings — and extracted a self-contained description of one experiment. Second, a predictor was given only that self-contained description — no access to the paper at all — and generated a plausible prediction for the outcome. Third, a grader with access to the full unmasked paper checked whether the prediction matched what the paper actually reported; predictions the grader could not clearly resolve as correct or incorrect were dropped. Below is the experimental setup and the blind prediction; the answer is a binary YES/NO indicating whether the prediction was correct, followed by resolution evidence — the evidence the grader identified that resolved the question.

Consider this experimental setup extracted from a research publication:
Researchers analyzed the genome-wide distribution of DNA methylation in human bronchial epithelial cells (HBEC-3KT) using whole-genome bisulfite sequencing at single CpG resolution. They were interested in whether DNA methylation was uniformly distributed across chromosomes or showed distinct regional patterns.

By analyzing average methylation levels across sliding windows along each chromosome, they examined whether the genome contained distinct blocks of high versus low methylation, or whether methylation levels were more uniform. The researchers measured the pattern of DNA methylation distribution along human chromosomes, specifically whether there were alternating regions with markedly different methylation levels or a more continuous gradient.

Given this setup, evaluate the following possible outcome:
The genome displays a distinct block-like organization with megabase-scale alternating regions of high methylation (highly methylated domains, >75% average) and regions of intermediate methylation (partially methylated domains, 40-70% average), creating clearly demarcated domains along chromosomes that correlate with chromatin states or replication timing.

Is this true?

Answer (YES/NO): NO